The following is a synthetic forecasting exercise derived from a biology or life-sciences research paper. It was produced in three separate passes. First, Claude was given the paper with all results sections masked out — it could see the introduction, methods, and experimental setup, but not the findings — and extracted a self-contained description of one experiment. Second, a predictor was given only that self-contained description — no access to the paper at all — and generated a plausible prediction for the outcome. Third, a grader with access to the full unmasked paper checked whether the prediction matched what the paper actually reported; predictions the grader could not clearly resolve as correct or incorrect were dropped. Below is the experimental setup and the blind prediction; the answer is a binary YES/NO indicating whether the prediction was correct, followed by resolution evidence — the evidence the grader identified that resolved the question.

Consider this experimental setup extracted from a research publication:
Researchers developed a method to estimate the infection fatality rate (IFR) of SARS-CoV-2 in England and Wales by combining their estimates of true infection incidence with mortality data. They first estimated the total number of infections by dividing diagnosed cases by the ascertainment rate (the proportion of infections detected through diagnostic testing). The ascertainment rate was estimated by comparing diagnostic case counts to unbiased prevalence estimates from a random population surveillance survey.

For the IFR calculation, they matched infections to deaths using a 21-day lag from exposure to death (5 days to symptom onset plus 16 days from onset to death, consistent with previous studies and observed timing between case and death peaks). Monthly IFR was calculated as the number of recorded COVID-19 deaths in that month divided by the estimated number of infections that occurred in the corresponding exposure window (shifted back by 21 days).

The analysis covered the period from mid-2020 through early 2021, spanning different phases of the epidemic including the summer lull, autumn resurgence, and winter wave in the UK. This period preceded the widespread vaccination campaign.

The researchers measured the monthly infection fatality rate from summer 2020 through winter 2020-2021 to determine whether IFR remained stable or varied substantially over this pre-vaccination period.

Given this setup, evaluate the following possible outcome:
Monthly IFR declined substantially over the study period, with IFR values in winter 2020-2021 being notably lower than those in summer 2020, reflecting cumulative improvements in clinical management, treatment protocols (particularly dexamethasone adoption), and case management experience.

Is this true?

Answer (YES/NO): NO